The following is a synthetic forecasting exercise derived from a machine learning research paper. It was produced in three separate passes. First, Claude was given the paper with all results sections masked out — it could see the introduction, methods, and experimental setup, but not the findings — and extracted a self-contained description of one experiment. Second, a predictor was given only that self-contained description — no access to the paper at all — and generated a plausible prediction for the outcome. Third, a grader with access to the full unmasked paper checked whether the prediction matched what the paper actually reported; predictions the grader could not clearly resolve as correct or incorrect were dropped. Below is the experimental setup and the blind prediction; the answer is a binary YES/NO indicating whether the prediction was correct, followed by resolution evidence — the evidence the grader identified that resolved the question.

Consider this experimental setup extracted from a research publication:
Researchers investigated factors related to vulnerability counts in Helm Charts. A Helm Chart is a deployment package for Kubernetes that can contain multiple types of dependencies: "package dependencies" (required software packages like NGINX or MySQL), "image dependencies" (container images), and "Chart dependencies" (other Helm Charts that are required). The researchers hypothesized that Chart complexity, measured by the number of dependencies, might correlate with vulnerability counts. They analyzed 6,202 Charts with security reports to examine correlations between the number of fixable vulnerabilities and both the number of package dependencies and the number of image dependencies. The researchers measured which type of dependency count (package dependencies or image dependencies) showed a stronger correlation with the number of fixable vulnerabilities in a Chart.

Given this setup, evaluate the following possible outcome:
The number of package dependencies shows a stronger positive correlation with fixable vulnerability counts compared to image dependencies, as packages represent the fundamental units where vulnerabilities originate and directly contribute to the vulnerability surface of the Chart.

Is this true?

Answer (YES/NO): YES